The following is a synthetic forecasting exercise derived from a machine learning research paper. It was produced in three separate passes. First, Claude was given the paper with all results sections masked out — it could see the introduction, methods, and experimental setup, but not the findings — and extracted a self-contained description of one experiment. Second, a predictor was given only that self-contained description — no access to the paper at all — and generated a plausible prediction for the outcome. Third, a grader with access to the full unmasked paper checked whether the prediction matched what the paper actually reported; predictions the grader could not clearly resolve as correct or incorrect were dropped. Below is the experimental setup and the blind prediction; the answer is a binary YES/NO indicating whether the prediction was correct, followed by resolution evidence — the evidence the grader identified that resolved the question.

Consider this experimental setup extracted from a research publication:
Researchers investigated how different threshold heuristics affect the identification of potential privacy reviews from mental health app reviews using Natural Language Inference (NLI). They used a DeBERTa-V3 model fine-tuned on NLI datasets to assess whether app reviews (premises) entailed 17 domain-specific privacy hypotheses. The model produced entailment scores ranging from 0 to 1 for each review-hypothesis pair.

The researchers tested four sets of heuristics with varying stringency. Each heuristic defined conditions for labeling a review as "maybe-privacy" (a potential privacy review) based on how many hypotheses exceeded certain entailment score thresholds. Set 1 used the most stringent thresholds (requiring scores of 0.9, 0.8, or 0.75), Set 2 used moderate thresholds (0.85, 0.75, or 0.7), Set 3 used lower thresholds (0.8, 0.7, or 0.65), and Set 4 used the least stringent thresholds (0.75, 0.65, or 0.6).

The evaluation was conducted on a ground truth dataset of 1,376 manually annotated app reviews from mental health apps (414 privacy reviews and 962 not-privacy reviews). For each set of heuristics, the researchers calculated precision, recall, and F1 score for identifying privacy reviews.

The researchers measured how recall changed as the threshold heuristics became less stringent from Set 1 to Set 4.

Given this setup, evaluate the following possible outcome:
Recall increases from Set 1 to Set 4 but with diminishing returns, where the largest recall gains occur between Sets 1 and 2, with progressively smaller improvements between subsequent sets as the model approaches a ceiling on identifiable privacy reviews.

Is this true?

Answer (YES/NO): NO